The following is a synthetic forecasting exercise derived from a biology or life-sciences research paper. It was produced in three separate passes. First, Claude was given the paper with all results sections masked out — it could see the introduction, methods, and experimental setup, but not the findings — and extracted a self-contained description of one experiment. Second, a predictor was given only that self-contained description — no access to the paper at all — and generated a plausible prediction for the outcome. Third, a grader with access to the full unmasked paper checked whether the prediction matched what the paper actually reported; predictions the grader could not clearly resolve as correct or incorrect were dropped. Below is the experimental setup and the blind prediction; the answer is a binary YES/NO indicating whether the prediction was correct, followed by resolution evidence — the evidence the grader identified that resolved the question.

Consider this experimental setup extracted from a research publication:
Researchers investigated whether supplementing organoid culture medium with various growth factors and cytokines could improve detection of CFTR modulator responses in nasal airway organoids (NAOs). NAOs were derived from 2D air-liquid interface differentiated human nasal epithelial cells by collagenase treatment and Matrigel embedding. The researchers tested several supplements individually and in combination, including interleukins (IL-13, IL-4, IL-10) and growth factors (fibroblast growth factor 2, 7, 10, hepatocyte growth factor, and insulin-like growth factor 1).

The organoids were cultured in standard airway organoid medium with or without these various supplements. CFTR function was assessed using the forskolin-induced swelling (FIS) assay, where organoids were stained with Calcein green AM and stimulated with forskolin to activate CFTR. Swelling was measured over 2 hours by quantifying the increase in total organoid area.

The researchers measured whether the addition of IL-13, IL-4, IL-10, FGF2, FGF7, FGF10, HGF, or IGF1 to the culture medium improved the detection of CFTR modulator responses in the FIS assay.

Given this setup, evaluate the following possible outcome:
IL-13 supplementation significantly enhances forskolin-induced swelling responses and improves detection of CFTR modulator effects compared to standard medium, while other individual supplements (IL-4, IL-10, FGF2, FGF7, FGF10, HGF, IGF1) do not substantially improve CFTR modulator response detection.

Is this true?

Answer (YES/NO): NO